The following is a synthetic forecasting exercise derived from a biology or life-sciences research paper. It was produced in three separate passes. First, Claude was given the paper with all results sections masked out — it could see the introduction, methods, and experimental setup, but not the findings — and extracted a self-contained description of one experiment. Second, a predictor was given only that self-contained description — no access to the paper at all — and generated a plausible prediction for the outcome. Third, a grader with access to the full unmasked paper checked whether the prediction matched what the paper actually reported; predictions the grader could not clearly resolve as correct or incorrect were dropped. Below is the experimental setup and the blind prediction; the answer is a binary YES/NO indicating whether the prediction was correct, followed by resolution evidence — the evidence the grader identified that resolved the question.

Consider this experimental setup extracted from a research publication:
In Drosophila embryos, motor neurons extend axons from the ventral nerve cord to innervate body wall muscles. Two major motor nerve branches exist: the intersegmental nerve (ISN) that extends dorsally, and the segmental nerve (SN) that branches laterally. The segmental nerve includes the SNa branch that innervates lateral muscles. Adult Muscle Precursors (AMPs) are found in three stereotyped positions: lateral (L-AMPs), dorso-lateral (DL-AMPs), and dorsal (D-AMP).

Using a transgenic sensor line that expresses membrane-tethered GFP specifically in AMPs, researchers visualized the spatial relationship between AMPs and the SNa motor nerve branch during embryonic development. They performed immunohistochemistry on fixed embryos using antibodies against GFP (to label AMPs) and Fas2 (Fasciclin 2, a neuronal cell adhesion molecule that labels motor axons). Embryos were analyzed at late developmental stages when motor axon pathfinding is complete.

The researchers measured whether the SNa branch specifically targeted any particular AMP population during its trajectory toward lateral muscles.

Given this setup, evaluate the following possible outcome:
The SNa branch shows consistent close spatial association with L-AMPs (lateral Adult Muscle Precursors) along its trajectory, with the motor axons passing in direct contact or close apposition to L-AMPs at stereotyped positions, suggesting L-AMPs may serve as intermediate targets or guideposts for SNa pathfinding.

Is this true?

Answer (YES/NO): YES